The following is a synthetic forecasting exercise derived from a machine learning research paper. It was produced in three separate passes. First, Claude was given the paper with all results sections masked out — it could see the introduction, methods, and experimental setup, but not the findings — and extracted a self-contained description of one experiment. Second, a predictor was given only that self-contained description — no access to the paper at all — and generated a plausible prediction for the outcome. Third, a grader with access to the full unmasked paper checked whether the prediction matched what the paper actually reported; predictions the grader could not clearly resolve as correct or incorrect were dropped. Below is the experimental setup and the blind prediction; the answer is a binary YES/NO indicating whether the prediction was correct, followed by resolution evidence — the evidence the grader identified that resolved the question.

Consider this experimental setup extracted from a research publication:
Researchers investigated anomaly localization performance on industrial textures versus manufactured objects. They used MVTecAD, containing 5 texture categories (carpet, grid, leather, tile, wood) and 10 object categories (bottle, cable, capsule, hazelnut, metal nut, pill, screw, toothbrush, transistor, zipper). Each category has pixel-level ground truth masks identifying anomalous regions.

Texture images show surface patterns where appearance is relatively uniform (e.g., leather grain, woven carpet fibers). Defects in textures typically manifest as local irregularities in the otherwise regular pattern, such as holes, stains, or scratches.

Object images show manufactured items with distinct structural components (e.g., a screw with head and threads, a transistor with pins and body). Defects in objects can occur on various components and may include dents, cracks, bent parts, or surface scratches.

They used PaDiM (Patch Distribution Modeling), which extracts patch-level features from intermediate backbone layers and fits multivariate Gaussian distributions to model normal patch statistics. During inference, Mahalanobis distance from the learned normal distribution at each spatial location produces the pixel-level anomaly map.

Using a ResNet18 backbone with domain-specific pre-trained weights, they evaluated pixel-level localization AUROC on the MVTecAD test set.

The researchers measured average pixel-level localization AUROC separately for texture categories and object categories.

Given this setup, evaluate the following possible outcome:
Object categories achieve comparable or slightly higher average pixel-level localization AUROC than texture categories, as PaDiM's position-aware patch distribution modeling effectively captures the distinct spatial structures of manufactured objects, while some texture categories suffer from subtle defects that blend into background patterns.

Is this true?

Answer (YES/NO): YES